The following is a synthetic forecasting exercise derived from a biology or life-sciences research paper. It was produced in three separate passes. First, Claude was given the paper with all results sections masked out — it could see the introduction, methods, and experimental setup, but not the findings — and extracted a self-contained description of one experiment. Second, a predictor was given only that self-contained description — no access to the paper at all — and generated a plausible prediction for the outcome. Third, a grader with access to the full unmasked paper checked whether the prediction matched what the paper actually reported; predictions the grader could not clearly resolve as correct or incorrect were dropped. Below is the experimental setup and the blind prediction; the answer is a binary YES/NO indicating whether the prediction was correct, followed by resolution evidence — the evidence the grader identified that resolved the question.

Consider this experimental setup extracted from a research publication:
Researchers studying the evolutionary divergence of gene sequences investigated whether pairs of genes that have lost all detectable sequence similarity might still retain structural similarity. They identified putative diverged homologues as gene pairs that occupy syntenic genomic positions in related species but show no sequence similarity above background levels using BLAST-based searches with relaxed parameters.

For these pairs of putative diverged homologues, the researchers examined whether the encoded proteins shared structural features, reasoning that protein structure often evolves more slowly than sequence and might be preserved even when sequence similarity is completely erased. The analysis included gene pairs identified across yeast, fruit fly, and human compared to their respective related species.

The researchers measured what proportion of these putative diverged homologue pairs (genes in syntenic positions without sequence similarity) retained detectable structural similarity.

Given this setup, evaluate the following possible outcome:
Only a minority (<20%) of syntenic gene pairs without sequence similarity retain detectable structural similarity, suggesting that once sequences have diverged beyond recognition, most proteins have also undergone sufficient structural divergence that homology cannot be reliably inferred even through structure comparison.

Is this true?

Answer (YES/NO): YES